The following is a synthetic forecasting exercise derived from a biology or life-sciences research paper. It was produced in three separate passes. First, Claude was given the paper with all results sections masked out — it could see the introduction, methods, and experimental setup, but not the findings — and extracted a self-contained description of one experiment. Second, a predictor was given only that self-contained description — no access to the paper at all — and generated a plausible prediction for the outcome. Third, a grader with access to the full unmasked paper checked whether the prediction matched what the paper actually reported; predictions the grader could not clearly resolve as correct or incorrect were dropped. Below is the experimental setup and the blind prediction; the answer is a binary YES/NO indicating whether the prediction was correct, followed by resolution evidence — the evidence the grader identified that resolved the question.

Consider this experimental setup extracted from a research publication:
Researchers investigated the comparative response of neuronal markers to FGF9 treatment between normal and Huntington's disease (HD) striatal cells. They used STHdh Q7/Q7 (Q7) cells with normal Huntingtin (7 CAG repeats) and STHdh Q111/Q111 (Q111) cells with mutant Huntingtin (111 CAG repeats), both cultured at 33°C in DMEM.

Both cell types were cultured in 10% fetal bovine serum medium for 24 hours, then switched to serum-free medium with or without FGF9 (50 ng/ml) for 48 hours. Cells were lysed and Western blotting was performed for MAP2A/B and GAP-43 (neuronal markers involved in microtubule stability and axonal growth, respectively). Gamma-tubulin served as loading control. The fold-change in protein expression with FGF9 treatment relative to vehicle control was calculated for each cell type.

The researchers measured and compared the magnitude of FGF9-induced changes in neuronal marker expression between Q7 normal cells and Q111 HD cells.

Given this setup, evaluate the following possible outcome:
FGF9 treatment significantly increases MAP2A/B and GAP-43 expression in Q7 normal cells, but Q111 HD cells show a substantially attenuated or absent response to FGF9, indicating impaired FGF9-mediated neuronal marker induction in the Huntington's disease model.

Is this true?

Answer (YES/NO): NO